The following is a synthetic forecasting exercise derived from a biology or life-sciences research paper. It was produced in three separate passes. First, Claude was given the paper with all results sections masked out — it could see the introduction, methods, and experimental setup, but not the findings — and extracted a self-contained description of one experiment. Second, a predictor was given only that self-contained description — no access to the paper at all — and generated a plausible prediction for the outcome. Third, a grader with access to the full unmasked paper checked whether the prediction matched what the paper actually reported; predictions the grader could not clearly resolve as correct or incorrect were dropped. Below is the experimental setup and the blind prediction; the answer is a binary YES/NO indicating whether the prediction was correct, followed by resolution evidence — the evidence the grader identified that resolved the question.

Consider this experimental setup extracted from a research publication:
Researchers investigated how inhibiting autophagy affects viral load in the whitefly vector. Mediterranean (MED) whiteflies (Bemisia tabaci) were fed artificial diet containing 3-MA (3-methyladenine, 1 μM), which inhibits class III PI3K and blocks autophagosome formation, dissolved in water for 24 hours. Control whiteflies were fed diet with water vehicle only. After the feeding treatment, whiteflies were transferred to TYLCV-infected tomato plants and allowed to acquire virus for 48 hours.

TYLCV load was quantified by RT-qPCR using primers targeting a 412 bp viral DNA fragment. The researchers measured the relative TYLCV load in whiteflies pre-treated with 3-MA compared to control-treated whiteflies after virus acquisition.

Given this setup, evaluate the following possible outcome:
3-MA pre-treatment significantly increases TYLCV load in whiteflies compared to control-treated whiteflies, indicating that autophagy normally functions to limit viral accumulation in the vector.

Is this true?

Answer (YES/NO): YES